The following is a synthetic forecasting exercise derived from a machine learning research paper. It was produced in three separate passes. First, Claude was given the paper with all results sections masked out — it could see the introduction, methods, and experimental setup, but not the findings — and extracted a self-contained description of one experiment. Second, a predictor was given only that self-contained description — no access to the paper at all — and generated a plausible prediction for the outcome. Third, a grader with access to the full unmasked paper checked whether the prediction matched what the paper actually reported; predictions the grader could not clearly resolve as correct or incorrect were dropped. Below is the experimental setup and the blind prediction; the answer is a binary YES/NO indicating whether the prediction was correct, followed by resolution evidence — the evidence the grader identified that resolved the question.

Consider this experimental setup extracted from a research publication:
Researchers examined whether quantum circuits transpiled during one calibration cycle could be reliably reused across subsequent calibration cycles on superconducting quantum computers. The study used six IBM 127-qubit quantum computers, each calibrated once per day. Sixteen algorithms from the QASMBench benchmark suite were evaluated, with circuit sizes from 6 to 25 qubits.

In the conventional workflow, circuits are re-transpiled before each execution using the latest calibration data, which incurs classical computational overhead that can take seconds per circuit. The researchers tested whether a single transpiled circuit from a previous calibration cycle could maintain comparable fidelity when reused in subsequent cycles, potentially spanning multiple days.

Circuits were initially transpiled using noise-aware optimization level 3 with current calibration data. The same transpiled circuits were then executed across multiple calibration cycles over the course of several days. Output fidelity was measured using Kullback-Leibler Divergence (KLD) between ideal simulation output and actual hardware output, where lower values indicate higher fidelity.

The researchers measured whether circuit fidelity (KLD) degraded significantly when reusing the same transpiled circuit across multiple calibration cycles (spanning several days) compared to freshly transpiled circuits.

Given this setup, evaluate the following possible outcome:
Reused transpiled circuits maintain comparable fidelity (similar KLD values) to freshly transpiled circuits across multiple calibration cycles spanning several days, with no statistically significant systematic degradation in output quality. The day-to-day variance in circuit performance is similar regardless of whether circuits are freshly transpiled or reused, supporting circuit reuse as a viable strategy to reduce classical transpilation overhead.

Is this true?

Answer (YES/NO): YES